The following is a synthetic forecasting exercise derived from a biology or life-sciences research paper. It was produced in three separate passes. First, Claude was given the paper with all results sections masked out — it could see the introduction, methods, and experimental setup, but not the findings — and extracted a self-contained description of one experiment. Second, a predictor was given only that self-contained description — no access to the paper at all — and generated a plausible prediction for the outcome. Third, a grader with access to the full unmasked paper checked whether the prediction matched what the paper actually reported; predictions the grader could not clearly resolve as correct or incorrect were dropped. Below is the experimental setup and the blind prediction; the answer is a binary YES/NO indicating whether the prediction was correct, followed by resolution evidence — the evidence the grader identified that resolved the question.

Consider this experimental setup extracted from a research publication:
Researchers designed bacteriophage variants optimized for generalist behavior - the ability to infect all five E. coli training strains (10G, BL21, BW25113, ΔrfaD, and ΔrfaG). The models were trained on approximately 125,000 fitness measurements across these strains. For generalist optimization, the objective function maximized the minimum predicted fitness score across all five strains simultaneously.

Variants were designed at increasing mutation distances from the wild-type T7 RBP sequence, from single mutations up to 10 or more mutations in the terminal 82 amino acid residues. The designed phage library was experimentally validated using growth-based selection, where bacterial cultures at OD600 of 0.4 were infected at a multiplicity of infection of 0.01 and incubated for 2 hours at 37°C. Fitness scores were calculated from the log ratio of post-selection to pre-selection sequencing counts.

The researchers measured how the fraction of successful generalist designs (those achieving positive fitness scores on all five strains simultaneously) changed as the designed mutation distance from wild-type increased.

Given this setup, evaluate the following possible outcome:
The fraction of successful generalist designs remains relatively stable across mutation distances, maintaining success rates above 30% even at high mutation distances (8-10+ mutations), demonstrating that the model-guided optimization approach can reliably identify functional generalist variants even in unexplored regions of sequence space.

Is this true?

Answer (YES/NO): YES